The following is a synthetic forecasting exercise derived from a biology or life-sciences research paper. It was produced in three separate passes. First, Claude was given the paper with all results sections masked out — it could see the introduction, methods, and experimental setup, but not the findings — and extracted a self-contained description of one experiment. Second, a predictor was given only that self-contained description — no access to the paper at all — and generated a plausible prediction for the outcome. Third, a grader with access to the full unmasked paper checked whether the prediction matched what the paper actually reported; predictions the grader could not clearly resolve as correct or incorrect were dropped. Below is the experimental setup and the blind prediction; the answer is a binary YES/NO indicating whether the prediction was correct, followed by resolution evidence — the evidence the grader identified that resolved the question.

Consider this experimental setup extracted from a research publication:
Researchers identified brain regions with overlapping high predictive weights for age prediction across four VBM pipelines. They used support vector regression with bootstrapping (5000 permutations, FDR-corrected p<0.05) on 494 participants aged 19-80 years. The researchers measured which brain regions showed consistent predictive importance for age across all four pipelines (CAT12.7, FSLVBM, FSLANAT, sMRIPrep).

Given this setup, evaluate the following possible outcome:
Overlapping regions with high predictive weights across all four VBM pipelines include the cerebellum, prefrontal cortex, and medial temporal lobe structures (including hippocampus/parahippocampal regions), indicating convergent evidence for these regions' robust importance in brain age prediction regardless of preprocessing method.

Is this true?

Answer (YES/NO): NO